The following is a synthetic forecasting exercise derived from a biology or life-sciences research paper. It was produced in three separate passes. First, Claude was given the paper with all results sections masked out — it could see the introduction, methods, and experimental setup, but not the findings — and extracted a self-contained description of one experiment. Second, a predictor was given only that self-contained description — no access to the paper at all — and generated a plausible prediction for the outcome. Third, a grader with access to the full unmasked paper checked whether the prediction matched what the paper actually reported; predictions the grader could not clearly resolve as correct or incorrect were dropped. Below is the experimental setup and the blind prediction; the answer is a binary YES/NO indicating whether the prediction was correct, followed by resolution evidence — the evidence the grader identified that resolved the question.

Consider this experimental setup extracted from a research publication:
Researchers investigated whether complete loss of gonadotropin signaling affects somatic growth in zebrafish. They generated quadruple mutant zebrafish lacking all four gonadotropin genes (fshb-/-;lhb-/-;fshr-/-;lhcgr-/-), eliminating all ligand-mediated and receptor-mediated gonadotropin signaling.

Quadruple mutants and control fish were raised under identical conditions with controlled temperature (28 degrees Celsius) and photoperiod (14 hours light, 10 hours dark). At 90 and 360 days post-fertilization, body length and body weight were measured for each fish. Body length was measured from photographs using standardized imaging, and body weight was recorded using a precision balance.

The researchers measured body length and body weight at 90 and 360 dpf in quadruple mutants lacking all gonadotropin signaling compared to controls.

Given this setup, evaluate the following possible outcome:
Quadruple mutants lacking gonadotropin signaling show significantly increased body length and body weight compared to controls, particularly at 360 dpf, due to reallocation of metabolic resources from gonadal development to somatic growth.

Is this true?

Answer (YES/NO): NO